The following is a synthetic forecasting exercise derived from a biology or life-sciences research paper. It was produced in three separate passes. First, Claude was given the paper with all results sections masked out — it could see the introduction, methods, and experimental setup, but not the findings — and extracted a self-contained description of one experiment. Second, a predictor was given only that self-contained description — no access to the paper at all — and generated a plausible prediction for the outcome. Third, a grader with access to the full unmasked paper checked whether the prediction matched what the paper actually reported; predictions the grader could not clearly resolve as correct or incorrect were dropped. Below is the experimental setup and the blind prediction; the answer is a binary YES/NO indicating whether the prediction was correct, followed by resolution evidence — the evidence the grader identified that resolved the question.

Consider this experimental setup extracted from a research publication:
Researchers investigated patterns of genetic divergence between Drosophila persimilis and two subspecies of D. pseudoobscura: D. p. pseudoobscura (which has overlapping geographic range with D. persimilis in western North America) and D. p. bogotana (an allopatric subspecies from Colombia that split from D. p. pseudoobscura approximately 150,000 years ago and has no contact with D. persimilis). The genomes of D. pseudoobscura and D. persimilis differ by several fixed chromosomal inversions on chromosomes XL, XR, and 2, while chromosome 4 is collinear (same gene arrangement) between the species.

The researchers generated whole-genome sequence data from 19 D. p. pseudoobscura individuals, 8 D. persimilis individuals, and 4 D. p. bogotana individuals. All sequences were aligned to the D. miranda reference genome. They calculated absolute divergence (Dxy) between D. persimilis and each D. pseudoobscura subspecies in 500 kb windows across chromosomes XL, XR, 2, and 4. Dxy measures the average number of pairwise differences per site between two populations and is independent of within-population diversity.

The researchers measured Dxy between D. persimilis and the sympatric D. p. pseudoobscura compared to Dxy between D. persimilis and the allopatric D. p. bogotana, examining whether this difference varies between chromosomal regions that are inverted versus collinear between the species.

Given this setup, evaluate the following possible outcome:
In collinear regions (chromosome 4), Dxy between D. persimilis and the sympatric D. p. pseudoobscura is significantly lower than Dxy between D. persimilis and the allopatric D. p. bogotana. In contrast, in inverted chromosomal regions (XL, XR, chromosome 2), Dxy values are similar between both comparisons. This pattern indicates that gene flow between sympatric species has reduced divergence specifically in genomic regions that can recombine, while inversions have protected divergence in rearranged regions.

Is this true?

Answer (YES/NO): NO